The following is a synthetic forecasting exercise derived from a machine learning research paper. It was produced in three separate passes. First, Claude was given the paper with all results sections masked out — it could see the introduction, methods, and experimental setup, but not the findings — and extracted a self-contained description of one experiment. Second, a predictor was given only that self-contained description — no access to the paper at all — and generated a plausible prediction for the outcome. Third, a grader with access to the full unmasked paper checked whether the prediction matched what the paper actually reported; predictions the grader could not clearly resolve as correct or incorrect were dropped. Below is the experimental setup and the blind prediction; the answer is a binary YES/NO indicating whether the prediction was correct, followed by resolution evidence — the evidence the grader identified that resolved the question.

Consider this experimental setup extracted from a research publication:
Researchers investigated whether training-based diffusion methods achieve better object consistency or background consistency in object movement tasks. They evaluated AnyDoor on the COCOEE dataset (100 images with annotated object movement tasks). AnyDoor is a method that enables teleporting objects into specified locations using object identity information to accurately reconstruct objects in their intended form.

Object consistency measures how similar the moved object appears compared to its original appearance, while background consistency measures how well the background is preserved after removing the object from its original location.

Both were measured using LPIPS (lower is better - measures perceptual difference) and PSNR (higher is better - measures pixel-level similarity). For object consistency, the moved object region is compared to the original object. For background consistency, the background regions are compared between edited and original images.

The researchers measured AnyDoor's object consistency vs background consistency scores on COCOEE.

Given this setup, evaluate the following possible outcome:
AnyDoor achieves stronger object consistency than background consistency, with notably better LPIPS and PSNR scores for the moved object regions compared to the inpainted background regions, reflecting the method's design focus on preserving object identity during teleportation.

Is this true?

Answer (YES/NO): YES